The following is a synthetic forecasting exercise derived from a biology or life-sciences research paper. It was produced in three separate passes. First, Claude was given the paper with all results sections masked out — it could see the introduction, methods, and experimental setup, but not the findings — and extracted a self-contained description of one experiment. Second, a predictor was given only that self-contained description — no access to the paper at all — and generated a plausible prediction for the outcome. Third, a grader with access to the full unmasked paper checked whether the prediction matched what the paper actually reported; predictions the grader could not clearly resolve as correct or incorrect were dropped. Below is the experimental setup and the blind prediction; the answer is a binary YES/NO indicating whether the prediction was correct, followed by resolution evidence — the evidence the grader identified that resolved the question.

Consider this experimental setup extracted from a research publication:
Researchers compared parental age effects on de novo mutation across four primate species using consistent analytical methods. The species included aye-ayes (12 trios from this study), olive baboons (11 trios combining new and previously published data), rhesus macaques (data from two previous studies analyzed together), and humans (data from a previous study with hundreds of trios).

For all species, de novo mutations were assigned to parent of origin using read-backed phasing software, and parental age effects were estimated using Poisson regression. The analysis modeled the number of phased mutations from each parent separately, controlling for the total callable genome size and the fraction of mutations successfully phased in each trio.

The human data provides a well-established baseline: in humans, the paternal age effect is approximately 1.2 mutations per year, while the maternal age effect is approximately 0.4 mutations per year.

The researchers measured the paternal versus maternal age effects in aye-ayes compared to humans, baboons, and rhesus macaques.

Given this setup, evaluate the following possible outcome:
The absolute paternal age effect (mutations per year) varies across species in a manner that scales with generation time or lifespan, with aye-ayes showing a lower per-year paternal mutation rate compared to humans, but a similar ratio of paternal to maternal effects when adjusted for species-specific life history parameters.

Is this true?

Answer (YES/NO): NO